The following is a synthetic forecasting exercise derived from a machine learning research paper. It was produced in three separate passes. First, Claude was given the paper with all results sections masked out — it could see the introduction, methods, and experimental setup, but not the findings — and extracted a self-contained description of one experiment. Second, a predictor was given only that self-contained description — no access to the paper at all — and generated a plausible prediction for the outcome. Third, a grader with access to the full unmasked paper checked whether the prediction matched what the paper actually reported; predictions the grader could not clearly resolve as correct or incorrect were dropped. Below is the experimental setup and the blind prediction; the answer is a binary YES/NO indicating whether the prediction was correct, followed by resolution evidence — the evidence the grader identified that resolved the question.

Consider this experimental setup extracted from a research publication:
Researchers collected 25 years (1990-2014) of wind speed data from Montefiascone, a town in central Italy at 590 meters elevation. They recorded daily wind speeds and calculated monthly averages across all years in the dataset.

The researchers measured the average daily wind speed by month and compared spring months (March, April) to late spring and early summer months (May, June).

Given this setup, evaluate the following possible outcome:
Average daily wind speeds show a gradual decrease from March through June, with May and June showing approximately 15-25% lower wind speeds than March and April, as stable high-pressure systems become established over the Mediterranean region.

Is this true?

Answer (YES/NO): NO